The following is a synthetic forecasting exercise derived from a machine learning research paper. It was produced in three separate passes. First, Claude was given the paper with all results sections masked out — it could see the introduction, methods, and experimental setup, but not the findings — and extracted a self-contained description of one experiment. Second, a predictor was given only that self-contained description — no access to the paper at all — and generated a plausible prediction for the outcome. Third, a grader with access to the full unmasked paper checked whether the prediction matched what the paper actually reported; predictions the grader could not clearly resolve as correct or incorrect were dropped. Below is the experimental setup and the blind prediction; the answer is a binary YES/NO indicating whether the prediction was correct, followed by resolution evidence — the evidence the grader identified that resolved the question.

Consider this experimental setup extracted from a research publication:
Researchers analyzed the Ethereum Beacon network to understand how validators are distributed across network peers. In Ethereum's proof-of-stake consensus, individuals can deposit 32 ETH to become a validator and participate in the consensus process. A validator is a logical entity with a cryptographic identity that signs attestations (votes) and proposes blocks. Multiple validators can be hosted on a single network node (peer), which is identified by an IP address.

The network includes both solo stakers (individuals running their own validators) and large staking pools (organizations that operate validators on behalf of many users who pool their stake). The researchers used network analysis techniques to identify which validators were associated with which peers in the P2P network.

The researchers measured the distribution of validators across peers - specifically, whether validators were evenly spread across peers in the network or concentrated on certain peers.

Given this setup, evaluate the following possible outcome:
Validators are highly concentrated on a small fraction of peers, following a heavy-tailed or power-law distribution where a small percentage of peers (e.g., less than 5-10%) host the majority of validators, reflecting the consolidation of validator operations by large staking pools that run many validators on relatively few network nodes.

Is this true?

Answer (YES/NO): YES